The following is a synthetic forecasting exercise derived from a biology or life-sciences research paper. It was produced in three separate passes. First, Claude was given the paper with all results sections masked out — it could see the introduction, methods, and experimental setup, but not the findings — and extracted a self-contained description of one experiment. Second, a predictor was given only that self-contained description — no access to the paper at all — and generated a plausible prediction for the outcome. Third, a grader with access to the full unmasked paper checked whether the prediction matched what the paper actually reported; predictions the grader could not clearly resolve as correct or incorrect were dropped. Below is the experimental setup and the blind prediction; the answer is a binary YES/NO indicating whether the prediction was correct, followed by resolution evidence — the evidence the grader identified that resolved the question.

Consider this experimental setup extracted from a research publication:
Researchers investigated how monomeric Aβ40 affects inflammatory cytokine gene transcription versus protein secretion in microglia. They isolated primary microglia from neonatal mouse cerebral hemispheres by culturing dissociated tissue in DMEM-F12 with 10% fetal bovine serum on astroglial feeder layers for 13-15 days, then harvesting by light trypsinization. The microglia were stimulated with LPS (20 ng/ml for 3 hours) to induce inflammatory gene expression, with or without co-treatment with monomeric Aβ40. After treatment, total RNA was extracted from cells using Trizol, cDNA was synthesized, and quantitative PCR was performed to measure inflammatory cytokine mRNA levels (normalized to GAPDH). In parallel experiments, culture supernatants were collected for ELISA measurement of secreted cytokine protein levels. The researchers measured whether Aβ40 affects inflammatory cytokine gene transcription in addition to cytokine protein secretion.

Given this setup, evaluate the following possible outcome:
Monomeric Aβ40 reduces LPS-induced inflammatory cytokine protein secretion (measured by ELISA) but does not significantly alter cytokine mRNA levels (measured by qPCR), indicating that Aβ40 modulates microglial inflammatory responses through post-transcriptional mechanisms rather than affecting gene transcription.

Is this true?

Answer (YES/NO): NO